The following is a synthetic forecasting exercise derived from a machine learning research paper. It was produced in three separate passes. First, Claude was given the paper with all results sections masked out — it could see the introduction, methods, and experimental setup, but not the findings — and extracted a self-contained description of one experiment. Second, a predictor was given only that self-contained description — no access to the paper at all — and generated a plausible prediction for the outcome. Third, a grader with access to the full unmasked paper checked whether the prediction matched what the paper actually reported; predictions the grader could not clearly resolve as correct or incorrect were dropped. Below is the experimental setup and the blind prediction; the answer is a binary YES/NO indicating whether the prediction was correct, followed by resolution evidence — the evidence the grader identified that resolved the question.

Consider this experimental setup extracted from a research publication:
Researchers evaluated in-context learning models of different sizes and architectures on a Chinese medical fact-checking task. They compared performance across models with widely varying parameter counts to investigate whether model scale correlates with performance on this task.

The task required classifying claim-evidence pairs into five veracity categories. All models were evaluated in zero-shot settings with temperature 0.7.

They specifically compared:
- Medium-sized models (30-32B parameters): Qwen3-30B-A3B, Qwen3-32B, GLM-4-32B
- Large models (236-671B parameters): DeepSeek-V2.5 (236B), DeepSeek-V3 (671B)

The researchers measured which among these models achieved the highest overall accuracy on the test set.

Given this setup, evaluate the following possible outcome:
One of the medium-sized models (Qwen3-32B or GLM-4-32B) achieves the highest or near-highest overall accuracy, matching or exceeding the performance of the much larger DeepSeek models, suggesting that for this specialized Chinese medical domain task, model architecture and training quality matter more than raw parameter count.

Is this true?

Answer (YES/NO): YES